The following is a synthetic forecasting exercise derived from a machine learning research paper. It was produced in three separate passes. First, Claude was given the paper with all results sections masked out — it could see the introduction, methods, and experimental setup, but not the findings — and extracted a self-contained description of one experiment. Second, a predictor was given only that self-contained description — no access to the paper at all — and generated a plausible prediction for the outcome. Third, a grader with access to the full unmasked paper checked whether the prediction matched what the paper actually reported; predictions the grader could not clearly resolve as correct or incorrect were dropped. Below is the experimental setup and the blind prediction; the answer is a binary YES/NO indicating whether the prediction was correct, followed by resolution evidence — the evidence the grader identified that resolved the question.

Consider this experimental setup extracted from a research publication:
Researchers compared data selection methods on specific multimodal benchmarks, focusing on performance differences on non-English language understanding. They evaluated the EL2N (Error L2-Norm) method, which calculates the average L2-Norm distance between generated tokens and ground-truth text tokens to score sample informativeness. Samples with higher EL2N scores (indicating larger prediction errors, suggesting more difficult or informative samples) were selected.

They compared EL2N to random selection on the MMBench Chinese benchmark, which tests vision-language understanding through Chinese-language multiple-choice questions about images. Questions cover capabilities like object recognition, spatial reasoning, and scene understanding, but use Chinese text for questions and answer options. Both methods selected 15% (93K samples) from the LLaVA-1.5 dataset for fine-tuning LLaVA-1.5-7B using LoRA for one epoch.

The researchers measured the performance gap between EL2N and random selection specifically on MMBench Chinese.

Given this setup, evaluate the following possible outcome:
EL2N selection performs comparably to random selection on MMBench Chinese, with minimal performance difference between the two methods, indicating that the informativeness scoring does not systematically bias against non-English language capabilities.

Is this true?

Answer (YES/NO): NO